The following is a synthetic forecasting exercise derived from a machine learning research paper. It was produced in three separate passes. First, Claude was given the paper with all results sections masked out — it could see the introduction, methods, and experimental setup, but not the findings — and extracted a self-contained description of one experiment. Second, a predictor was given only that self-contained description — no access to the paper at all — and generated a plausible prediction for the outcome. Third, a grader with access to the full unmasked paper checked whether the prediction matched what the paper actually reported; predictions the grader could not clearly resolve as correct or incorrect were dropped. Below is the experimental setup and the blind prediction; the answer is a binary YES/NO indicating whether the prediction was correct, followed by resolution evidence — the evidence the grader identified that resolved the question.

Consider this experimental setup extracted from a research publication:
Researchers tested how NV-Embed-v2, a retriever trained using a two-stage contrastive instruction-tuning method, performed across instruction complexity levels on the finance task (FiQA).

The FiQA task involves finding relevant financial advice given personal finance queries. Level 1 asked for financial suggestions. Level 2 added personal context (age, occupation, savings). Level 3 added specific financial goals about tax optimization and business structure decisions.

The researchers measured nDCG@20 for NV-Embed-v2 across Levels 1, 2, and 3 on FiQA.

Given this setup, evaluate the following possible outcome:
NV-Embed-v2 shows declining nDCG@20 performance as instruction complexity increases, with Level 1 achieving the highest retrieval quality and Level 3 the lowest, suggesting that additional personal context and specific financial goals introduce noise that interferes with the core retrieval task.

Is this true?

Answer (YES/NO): YES